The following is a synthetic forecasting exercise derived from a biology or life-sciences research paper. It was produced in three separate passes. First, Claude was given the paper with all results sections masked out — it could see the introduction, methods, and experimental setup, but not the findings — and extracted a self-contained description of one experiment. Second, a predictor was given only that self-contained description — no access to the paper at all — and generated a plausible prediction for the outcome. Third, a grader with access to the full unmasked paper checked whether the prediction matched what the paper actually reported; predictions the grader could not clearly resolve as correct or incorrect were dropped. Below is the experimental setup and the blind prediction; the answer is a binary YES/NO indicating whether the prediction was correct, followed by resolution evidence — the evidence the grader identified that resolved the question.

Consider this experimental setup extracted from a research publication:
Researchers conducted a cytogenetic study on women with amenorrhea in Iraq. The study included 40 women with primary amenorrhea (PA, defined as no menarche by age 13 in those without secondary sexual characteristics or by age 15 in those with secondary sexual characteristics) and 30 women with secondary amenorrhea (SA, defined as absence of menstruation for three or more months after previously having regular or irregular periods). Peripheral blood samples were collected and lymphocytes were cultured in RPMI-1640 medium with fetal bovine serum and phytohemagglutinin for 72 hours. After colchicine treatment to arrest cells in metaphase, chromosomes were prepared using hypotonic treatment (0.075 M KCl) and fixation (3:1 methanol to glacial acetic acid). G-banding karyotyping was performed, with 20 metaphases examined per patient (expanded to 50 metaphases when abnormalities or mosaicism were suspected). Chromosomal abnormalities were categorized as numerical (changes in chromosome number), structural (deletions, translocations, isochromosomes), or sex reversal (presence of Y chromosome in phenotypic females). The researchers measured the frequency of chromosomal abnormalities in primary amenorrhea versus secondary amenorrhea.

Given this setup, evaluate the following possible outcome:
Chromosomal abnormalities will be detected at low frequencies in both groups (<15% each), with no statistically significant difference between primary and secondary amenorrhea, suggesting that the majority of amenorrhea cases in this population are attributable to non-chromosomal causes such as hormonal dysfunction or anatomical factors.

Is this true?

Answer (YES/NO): NO